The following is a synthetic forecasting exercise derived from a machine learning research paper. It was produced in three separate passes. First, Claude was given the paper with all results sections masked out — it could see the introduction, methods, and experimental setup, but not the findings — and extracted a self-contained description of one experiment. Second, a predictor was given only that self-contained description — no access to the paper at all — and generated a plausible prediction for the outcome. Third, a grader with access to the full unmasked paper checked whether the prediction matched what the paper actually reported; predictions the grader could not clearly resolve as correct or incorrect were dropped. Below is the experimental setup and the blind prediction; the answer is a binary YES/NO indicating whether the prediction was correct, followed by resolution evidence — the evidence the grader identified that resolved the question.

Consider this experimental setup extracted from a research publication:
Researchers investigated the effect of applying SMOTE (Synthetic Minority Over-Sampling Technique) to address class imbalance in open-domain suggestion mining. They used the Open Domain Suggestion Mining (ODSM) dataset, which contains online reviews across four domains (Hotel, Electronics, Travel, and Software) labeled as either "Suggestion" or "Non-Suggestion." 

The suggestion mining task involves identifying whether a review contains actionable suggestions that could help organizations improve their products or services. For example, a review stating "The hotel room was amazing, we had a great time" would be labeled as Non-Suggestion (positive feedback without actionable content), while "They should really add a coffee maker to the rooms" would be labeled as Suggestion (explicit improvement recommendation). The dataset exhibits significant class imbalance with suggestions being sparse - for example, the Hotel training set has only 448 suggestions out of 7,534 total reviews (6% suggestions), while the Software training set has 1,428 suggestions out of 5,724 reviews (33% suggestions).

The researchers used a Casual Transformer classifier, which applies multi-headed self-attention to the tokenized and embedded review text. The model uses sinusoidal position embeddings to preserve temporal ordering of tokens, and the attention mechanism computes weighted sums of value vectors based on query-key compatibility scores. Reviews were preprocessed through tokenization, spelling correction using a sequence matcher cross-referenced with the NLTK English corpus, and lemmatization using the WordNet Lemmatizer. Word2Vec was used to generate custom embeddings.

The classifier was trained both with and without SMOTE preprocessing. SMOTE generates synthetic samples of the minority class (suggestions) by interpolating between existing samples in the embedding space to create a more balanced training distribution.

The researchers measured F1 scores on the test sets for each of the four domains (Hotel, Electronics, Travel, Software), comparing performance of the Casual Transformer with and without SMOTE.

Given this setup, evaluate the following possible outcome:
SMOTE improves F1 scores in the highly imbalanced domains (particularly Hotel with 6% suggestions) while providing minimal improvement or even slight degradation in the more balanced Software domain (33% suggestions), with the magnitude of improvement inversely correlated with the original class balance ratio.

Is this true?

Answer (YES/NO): NO